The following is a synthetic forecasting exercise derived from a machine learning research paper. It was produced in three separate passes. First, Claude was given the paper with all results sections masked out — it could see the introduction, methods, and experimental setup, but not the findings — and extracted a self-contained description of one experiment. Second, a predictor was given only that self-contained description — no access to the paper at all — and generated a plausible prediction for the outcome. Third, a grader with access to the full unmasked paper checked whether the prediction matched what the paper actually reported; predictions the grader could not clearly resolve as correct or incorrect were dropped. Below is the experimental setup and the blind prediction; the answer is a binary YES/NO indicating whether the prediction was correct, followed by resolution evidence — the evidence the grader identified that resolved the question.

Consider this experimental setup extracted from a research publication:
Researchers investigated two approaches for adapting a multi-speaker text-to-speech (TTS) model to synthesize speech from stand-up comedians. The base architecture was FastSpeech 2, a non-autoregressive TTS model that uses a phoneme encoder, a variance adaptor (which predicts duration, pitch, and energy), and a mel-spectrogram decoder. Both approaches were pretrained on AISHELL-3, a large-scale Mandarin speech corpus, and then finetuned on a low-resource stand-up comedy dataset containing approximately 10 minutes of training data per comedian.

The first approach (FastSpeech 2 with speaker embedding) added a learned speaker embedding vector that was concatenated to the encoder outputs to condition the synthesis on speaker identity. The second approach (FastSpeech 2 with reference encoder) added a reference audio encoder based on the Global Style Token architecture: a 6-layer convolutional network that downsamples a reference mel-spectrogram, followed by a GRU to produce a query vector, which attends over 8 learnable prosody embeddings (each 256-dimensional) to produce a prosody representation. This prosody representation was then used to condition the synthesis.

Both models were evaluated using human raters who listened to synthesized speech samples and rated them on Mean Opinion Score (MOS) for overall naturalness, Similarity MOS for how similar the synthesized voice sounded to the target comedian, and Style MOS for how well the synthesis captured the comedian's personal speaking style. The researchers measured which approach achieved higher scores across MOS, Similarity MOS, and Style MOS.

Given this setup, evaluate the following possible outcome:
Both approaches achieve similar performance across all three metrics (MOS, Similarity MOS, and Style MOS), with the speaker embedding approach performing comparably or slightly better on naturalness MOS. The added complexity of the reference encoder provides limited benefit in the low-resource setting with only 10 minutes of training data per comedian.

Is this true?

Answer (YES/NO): NO